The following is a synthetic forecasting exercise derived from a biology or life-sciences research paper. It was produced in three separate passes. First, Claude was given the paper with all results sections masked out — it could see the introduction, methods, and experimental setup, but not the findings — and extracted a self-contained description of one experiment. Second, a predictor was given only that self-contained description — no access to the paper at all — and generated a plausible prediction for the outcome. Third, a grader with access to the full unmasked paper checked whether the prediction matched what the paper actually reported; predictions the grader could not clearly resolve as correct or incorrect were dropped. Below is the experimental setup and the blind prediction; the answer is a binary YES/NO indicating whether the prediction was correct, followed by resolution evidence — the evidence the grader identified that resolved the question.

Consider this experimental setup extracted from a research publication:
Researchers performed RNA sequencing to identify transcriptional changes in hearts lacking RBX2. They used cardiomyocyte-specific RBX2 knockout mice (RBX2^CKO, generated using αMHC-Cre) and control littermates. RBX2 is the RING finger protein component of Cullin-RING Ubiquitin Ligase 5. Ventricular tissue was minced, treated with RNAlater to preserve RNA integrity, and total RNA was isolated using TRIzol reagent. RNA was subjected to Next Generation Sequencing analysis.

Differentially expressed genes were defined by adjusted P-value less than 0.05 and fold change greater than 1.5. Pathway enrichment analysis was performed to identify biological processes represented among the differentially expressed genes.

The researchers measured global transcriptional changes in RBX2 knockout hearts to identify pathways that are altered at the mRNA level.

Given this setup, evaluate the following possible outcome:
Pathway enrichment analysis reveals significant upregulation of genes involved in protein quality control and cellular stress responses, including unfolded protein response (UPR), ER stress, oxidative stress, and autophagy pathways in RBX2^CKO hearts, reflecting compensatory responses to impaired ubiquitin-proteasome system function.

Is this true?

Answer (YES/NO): NO